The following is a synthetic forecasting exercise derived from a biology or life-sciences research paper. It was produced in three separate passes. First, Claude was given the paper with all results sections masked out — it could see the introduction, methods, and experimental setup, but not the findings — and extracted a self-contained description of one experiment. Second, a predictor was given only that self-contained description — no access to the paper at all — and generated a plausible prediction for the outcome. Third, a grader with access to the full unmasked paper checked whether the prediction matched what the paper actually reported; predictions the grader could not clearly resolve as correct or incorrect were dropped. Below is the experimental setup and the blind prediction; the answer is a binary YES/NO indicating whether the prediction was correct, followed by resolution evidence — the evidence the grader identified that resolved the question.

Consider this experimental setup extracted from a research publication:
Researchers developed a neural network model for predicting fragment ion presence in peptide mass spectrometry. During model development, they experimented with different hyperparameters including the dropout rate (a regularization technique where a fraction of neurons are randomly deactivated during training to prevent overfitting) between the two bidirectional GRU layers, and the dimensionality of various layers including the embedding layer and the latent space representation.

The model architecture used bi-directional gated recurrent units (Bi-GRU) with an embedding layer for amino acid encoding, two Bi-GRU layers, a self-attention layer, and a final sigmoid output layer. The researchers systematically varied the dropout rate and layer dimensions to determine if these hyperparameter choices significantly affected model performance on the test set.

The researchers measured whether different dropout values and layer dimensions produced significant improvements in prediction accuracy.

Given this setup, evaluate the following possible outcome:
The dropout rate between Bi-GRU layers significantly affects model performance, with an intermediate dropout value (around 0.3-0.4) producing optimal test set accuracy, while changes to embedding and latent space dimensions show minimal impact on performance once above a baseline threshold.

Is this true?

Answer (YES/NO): NO